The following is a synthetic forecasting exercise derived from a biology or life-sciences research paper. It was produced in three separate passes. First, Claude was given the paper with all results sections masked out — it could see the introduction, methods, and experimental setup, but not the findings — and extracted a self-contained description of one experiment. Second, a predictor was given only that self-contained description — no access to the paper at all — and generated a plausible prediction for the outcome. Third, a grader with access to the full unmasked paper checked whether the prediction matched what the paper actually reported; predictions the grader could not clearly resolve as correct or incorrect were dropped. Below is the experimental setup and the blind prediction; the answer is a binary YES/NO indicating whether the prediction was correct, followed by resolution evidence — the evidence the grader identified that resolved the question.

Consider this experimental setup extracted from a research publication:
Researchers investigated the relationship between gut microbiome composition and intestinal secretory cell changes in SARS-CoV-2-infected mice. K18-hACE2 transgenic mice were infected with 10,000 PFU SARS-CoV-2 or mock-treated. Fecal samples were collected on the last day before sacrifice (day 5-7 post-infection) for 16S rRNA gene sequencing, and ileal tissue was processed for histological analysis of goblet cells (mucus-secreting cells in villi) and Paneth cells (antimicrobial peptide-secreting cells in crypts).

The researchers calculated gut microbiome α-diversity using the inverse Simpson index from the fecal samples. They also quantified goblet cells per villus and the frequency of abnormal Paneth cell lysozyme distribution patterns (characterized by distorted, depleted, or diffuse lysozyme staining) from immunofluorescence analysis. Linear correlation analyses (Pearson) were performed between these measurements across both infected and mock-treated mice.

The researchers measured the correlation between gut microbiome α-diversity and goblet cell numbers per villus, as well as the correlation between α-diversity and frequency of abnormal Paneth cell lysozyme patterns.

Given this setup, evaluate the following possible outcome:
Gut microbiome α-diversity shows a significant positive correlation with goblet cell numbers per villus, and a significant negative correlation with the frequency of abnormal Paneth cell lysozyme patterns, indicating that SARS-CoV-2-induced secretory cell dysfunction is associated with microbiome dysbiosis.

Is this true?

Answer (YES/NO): NO